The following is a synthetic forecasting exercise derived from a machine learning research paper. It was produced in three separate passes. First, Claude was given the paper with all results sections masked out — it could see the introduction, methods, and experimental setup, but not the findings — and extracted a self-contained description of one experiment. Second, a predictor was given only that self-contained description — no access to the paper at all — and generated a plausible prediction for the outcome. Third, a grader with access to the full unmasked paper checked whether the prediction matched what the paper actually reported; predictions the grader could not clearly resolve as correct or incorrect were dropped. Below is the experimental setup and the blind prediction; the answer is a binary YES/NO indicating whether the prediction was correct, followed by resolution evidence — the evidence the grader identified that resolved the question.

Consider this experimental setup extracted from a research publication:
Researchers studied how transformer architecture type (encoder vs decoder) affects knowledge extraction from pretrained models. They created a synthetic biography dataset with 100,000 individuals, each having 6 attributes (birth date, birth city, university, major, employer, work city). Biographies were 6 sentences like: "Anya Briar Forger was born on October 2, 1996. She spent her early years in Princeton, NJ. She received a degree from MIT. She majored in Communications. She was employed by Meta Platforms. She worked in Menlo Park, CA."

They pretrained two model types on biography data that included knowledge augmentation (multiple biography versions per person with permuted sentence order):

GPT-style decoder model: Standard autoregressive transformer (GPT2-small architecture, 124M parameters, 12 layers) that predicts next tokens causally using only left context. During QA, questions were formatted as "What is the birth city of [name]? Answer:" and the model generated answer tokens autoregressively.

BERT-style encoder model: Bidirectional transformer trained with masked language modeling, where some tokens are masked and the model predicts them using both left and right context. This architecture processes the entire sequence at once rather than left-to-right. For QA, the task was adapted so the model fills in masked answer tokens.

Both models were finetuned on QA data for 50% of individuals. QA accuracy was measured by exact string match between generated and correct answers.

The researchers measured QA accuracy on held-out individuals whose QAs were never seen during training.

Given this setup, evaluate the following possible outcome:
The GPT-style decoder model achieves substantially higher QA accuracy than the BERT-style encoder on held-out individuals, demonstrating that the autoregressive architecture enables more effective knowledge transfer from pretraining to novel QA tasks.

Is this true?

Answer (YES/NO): YES